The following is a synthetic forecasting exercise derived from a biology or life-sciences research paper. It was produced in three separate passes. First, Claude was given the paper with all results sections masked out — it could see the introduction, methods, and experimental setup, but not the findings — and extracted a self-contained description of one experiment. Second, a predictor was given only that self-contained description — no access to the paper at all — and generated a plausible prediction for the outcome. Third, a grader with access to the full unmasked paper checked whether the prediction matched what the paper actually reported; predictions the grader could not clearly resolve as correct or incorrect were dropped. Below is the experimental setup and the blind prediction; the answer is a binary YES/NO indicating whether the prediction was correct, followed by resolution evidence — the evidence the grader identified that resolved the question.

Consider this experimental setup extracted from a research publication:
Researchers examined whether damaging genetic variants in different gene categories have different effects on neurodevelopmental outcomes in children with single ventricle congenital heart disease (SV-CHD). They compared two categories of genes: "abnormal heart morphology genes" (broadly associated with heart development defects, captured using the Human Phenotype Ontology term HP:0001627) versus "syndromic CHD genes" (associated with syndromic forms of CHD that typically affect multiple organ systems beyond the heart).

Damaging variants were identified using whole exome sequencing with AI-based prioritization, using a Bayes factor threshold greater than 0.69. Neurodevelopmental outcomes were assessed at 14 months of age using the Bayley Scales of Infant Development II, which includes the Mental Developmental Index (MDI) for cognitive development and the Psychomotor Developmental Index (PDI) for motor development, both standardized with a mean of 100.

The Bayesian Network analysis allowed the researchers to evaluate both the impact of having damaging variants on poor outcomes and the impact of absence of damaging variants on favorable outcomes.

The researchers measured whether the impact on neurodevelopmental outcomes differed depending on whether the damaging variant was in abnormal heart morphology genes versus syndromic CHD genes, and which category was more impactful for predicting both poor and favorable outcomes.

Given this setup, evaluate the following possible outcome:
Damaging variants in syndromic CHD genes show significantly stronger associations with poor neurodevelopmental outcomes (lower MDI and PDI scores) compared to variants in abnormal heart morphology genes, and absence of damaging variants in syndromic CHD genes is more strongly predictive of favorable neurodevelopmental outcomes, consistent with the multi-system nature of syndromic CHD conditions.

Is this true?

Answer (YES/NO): NO